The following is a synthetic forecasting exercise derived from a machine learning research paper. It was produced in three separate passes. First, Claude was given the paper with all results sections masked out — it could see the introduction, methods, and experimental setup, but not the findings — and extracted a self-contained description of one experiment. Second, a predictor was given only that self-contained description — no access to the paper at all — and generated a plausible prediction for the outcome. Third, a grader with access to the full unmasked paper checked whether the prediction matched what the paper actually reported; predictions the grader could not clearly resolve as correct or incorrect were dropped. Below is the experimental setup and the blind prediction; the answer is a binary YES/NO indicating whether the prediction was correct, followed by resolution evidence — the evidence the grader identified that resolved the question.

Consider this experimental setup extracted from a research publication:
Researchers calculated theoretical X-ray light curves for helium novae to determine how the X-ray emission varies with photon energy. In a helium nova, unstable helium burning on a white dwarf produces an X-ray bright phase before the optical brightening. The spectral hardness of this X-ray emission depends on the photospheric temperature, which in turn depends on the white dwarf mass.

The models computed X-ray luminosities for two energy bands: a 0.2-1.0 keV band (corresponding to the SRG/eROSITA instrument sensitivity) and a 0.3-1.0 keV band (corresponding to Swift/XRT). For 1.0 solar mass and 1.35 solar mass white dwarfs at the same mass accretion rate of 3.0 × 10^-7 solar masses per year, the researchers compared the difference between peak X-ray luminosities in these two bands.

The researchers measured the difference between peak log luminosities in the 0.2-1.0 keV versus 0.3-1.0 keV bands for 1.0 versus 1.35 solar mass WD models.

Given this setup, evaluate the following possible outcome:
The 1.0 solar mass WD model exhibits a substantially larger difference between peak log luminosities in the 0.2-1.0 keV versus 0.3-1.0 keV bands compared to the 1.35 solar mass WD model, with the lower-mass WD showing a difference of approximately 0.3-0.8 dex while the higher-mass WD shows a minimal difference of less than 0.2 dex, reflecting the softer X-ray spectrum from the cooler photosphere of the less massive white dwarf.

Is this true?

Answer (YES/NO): NO